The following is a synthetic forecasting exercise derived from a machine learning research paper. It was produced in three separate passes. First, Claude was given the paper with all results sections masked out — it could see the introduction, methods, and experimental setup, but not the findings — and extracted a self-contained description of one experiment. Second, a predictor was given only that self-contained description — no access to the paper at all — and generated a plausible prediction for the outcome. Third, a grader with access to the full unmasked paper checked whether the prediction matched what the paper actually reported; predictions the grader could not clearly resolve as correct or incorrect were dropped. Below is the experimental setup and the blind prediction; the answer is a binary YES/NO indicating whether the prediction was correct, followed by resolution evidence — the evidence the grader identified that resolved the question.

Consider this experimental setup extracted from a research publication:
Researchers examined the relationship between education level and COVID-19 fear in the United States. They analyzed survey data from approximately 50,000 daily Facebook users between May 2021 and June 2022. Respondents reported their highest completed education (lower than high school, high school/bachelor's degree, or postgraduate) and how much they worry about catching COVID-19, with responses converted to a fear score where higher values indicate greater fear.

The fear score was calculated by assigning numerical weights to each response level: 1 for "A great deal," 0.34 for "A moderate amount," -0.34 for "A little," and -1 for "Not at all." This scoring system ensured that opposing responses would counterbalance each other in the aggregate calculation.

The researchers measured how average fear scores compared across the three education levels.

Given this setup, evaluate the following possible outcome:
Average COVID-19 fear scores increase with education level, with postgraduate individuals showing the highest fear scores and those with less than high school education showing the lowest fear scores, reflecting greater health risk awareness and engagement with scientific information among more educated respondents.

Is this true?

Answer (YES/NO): NO